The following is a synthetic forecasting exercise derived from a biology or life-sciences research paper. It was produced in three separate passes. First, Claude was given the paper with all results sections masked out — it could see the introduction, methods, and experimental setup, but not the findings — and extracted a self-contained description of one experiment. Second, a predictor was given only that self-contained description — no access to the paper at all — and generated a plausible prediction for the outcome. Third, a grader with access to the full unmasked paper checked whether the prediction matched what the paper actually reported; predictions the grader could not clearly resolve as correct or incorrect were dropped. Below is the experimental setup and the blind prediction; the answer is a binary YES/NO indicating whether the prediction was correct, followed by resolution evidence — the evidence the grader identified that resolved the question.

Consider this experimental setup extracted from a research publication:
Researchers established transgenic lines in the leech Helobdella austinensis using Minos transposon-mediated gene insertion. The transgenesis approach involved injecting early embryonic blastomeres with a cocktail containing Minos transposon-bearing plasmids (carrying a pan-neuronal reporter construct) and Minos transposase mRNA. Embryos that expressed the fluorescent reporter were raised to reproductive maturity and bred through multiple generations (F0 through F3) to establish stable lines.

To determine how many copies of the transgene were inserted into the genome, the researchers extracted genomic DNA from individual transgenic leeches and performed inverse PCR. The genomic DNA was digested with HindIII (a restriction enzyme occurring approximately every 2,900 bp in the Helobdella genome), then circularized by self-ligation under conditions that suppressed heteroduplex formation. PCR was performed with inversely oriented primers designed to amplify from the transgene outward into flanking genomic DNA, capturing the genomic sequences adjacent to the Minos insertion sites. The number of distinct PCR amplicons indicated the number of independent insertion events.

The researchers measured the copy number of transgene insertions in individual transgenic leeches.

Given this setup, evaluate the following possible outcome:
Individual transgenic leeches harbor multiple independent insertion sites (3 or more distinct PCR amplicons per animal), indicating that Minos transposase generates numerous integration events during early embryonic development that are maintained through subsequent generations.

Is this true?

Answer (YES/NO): NO